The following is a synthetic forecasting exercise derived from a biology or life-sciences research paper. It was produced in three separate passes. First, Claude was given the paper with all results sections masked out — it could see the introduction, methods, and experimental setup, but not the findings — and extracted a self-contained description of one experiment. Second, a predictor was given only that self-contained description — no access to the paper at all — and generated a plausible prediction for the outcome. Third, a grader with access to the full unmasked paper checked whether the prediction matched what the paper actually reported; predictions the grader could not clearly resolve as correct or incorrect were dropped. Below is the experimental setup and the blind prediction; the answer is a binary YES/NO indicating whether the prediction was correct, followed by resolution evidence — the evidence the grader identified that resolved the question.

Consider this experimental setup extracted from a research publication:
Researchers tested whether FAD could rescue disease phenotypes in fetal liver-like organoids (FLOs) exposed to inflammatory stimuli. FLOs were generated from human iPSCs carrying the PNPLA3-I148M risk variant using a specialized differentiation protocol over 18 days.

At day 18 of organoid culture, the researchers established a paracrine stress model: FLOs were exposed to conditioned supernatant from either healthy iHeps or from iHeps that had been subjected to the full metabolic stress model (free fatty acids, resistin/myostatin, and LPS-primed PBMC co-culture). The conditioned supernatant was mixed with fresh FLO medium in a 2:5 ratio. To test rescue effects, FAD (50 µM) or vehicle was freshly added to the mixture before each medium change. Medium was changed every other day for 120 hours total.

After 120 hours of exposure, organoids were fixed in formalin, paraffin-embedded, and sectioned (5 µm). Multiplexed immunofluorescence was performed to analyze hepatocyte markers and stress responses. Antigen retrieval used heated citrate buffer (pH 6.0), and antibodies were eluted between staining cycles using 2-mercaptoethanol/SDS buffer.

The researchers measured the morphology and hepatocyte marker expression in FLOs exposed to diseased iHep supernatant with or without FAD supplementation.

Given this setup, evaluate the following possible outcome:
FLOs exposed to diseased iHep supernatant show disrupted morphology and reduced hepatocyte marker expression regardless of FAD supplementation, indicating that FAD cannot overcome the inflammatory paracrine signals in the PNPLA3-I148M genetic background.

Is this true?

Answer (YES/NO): NO